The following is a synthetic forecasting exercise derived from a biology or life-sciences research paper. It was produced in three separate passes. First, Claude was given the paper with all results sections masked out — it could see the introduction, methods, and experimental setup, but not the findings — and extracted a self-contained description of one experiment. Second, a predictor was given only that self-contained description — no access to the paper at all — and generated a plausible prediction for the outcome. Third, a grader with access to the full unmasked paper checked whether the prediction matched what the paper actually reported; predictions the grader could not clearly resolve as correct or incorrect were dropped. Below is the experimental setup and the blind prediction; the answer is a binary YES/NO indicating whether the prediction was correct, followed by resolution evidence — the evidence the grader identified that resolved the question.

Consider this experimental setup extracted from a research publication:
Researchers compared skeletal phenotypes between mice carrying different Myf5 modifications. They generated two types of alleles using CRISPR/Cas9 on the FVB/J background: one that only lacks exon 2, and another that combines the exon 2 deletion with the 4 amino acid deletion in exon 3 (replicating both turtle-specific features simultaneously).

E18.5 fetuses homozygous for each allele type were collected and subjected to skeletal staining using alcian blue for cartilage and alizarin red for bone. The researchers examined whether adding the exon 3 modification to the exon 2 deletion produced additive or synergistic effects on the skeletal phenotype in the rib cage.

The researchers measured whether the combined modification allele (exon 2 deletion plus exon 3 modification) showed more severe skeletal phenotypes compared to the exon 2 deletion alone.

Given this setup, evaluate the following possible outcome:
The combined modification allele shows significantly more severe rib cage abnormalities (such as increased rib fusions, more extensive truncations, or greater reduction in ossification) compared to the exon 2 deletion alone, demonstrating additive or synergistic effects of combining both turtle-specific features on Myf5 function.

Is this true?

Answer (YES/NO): NO